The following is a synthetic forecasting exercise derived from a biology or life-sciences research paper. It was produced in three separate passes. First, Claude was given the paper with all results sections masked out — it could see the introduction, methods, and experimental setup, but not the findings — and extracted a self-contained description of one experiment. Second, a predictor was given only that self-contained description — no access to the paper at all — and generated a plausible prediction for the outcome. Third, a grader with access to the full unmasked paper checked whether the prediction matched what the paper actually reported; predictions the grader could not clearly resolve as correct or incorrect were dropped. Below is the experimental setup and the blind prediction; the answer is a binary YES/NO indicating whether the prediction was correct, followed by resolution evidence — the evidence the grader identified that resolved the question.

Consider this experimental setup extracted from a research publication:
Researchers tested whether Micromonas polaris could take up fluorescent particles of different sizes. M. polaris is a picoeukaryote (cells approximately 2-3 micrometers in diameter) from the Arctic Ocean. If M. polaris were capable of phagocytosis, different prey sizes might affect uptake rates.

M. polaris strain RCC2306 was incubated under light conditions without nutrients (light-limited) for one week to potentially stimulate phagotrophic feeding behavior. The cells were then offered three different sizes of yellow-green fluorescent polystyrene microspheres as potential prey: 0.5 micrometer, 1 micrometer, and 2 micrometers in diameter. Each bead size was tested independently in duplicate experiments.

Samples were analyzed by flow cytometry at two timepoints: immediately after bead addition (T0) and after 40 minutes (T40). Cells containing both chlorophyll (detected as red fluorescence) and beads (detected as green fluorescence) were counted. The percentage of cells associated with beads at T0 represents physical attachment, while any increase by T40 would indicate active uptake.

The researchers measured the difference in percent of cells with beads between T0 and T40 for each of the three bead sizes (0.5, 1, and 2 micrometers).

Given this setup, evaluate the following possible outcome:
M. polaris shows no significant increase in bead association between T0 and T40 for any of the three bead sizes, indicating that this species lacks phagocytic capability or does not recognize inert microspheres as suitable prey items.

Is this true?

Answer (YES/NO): YES